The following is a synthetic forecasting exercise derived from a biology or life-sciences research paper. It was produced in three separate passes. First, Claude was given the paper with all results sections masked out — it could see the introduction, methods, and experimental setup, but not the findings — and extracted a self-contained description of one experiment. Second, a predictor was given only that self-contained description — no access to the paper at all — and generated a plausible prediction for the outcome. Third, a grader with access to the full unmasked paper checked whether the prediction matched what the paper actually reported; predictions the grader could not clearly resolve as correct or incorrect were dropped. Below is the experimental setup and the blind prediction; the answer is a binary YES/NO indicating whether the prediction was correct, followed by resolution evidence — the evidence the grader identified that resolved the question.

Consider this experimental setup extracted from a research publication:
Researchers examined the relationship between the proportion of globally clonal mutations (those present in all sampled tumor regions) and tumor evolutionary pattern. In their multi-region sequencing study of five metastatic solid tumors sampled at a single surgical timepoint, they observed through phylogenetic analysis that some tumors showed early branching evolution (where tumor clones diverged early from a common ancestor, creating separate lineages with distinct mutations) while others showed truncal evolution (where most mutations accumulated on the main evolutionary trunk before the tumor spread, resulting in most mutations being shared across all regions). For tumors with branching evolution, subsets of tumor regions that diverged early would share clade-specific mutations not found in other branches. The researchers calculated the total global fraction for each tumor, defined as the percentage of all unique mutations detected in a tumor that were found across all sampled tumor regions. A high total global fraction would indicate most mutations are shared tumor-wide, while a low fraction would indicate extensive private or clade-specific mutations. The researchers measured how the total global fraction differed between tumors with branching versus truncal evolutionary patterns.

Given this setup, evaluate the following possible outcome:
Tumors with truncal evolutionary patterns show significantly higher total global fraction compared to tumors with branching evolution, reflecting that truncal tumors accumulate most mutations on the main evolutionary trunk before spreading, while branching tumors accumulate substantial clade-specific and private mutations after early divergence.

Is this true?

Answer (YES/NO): YES